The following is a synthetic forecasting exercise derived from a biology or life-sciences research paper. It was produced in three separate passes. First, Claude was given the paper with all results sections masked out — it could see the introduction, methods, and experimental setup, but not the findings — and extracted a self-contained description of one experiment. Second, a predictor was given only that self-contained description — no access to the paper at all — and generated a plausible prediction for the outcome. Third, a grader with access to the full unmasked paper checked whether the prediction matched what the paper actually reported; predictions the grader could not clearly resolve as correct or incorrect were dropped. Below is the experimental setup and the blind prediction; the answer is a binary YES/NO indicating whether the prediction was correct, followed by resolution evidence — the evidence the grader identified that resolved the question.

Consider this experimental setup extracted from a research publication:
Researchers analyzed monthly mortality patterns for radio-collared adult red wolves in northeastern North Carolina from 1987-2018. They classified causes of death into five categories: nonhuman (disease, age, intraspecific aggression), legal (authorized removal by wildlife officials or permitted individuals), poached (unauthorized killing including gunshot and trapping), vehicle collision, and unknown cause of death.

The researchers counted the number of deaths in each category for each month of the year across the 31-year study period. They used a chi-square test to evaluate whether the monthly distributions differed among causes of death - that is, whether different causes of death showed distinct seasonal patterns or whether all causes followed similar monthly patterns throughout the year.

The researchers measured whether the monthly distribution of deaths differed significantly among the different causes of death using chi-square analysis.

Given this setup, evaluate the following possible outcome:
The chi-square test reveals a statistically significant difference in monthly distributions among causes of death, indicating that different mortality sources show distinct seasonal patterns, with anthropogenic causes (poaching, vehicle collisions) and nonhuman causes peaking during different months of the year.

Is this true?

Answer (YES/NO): NO